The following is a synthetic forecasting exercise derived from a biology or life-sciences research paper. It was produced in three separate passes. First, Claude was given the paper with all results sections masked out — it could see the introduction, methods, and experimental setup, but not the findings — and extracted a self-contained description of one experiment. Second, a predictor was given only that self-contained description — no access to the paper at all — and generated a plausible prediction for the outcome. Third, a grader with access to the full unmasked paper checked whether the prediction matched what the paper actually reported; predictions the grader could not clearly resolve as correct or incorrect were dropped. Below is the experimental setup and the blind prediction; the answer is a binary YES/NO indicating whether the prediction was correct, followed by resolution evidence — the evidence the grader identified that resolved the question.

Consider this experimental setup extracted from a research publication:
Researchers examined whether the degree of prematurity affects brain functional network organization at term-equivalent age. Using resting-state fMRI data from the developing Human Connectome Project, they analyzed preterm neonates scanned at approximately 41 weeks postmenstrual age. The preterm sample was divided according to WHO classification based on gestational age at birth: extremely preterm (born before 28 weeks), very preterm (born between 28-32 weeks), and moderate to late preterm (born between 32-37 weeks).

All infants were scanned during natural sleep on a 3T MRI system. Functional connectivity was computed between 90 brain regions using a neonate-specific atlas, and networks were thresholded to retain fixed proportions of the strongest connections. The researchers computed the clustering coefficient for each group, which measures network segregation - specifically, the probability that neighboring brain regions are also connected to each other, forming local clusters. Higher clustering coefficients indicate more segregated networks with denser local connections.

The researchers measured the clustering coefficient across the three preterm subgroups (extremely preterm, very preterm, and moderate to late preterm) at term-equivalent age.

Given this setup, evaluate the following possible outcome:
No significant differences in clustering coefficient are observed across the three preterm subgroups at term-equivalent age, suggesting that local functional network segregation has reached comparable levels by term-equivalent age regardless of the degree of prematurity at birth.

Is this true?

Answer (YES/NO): NO